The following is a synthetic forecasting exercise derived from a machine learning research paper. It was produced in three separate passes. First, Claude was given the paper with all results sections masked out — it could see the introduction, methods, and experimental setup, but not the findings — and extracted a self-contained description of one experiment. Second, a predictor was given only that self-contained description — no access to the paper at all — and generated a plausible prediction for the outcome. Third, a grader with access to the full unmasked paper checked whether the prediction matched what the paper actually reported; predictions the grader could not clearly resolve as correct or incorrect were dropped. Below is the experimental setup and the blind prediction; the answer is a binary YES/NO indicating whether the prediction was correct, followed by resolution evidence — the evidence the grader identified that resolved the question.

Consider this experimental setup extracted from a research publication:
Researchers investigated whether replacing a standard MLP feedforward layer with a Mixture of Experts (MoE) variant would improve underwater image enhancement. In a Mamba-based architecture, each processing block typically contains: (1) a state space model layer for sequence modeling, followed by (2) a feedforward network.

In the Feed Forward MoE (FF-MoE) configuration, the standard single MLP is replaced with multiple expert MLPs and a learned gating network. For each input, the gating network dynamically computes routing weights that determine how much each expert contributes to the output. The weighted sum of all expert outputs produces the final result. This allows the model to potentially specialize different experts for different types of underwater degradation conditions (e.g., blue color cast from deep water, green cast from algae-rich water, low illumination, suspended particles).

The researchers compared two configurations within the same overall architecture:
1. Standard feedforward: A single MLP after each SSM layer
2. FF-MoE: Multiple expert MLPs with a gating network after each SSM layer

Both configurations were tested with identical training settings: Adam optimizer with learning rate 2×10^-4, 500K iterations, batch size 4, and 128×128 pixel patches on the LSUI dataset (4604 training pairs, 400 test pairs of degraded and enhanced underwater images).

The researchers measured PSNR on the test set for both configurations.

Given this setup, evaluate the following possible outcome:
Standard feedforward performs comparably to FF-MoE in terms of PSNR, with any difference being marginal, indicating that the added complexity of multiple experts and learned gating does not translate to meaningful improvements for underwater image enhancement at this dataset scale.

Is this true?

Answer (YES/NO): NO